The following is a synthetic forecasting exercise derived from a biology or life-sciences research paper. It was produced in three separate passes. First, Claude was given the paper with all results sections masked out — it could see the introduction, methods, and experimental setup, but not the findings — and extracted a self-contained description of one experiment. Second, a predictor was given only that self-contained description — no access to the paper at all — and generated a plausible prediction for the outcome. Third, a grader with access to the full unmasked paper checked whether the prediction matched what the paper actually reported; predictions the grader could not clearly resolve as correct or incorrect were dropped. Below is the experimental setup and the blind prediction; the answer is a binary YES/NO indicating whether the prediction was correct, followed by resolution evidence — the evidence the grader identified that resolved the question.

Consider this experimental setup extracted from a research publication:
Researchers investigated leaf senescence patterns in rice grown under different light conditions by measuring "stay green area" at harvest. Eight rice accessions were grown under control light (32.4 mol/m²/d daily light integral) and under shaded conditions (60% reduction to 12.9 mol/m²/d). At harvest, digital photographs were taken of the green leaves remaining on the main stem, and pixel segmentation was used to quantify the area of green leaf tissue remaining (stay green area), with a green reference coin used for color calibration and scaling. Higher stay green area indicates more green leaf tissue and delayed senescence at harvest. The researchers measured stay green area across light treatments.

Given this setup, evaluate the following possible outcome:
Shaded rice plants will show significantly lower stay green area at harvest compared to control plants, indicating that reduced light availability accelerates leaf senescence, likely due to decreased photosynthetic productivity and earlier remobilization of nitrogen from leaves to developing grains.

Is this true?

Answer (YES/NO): NO